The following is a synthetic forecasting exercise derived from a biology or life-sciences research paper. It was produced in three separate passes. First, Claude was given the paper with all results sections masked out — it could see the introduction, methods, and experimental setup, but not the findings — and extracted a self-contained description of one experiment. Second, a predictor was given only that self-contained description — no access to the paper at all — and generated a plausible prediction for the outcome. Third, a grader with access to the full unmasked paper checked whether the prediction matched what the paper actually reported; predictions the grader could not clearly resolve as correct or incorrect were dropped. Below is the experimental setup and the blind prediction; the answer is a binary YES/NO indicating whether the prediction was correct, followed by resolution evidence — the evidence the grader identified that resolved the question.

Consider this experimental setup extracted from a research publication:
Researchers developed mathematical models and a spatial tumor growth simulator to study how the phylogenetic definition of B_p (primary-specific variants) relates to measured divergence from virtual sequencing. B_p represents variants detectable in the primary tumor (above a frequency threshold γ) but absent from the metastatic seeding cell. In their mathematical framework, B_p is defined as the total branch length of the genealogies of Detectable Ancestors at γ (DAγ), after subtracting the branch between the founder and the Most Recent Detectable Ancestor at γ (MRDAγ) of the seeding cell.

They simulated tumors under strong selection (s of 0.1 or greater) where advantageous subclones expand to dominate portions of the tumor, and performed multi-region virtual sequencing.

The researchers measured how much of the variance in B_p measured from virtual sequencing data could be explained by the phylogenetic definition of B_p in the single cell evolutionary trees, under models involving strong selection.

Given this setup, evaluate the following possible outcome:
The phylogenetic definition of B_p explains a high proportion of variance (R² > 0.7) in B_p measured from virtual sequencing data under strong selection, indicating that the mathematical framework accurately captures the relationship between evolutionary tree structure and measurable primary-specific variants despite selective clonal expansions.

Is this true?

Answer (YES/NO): YES